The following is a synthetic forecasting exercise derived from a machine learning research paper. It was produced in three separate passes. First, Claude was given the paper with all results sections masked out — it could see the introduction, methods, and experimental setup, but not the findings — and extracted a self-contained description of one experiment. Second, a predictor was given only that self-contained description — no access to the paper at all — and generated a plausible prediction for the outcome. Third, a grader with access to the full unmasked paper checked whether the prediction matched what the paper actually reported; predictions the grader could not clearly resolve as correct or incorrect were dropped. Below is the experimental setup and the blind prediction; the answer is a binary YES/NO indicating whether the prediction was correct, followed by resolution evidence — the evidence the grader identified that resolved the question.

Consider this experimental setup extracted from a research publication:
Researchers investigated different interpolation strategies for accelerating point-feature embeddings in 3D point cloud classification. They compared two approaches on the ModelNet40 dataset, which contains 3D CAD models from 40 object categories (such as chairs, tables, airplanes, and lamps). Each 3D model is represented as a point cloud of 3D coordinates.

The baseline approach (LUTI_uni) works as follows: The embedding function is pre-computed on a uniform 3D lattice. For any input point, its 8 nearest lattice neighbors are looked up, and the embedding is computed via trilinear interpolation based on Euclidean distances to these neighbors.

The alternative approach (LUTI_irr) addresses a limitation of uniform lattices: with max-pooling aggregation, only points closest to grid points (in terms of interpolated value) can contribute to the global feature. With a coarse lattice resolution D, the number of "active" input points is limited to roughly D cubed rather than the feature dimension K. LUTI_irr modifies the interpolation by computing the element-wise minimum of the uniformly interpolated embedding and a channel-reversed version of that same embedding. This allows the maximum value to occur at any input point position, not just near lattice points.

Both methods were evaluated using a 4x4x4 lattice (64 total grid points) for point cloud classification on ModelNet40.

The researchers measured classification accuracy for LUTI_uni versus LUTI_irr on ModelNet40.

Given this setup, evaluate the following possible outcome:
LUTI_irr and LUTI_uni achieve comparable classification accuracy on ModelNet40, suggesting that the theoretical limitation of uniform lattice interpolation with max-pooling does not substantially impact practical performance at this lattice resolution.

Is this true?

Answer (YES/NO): NO